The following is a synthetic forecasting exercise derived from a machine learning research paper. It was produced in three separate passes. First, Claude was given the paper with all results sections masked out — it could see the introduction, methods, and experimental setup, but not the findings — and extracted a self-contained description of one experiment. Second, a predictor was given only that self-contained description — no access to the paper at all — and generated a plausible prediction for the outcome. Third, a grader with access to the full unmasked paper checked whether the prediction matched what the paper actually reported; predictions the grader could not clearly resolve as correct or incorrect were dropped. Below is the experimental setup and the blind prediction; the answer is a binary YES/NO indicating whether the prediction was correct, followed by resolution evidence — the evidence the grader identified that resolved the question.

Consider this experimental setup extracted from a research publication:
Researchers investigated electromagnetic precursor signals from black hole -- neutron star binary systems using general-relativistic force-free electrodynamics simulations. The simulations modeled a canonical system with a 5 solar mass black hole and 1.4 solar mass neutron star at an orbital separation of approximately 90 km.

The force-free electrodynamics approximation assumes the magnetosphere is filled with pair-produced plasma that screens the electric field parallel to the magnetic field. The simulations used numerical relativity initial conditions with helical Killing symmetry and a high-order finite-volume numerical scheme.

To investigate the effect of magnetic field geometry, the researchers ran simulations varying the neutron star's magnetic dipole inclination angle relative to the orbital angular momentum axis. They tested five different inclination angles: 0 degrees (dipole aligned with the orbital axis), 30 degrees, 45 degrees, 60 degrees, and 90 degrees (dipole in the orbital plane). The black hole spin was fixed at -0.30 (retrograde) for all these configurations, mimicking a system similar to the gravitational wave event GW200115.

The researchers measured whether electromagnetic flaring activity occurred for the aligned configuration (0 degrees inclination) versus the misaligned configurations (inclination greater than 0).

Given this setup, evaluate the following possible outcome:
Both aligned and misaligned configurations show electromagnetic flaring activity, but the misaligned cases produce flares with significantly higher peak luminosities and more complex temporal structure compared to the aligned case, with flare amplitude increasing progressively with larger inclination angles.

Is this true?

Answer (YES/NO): NO